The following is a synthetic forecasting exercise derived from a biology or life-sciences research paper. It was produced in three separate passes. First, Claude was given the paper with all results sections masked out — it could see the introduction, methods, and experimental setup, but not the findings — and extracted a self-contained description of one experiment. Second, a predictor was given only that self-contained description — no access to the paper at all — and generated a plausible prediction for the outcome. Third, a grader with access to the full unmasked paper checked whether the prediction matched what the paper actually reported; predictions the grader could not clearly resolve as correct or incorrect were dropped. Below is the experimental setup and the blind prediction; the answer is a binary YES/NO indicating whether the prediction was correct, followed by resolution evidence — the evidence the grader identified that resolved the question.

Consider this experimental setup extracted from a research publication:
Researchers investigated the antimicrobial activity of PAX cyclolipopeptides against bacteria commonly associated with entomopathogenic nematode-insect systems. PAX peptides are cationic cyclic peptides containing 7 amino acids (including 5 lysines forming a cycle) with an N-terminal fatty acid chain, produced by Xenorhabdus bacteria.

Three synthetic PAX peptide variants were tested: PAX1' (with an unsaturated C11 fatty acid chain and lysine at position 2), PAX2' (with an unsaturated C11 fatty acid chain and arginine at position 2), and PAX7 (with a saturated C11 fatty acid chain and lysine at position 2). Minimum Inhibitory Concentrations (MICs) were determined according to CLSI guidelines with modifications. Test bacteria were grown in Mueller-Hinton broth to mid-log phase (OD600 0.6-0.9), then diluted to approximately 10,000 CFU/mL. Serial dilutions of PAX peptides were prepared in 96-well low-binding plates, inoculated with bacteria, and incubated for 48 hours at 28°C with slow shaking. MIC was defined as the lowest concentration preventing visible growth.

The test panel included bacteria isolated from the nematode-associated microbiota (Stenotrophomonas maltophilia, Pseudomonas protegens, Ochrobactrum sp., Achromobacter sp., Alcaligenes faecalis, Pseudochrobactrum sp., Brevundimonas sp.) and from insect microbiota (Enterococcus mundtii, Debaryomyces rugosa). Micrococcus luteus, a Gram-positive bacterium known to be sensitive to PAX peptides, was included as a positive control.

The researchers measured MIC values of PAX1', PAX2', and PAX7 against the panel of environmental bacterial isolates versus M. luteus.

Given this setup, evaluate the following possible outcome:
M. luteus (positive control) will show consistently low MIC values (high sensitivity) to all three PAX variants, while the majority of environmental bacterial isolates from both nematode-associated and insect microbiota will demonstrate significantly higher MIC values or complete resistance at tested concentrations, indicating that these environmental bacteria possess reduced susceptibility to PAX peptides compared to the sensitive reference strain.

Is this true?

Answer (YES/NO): YES